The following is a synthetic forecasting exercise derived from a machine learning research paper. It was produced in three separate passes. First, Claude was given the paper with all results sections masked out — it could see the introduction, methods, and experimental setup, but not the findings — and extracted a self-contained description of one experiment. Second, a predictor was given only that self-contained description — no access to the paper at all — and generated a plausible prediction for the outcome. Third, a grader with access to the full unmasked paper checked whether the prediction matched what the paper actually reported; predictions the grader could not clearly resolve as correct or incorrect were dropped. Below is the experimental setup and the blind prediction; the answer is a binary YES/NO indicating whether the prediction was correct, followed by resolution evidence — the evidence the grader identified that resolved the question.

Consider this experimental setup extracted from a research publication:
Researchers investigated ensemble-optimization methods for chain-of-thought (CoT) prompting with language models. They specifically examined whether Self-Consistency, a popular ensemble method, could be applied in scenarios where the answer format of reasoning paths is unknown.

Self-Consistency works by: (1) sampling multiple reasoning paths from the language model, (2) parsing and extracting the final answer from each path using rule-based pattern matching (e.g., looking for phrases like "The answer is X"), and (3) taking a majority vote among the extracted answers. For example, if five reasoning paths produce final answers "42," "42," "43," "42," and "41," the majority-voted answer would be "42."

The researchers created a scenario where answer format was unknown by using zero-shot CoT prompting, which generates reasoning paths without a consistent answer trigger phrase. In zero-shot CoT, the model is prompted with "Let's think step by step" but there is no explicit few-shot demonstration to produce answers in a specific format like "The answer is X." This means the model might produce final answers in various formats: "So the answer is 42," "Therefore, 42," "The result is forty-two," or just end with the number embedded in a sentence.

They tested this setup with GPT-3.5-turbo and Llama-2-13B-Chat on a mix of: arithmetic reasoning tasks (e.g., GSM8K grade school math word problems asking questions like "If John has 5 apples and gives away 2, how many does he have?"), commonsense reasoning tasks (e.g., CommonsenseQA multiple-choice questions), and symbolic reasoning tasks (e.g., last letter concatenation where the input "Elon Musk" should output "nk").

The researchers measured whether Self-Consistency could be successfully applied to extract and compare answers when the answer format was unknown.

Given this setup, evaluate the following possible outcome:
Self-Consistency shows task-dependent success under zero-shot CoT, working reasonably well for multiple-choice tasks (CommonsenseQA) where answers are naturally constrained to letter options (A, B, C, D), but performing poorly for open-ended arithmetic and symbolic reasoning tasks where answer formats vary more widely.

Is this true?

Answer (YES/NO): NO